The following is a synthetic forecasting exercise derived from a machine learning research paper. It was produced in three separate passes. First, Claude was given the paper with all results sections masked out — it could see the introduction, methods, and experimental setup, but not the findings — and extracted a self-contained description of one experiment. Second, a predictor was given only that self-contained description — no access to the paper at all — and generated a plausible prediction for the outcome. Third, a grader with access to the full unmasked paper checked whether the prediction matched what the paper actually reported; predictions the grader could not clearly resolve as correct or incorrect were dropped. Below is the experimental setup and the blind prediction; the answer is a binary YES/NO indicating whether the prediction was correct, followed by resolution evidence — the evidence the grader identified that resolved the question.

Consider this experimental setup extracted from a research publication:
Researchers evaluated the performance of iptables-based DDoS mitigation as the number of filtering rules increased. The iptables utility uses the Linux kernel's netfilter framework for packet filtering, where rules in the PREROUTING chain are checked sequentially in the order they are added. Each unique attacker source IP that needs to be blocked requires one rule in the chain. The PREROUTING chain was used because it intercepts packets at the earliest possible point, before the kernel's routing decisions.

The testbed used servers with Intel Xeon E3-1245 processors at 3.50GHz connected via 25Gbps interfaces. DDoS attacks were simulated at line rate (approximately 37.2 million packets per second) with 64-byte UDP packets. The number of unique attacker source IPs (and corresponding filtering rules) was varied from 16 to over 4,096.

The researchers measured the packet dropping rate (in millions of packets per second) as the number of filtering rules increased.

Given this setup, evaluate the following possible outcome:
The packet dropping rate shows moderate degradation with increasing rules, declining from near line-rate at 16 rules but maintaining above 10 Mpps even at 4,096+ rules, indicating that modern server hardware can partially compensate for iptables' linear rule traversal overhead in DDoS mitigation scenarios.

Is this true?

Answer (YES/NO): NO